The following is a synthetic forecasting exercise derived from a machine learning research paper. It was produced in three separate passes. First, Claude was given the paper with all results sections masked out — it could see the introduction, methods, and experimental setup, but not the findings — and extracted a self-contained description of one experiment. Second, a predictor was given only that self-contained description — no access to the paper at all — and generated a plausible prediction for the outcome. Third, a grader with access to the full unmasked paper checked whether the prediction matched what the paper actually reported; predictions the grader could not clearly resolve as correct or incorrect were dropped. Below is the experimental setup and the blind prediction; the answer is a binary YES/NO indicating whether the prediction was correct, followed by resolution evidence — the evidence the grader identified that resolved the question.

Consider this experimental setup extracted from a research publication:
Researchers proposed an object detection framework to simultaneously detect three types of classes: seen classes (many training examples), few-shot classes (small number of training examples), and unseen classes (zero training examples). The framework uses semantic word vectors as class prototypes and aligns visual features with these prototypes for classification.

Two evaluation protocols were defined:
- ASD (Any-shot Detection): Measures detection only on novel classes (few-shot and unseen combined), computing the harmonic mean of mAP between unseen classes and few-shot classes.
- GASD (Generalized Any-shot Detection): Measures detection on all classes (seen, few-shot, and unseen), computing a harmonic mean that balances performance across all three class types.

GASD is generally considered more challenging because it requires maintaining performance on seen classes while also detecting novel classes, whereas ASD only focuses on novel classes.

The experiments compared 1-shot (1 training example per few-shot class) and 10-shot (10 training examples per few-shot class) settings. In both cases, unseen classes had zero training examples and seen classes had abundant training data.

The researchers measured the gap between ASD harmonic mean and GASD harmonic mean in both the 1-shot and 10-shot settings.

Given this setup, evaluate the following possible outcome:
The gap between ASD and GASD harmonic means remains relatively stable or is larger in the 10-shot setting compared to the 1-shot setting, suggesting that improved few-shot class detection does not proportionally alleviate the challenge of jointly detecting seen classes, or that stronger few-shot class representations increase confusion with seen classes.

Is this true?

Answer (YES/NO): NO